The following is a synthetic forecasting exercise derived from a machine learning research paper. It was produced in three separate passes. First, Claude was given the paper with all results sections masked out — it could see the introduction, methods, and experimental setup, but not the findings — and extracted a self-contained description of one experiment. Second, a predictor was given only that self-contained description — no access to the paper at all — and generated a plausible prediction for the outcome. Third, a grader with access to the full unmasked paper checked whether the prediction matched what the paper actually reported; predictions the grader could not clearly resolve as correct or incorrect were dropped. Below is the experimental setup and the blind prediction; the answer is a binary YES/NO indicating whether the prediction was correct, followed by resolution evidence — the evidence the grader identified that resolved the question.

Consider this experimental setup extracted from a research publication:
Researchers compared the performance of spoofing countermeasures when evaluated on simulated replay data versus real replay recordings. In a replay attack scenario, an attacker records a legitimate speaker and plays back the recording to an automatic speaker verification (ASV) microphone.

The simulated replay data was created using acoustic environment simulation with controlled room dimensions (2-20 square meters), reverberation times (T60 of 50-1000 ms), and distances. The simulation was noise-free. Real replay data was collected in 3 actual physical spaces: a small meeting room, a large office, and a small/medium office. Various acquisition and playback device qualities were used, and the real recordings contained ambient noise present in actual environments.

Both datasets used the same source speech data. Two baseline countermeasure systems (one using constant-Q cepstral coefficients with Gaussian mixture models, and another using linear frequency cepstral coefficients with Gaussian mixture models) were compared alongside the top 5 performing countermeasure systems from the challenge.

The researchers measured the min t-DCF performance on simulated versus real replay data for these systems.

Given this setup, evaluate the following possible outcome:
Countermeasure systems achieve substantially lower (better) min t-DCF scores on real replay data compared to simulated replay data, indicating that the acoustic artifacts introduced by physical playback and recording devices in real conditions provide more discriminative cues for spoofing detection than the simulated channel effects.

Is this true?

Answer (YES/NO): NO